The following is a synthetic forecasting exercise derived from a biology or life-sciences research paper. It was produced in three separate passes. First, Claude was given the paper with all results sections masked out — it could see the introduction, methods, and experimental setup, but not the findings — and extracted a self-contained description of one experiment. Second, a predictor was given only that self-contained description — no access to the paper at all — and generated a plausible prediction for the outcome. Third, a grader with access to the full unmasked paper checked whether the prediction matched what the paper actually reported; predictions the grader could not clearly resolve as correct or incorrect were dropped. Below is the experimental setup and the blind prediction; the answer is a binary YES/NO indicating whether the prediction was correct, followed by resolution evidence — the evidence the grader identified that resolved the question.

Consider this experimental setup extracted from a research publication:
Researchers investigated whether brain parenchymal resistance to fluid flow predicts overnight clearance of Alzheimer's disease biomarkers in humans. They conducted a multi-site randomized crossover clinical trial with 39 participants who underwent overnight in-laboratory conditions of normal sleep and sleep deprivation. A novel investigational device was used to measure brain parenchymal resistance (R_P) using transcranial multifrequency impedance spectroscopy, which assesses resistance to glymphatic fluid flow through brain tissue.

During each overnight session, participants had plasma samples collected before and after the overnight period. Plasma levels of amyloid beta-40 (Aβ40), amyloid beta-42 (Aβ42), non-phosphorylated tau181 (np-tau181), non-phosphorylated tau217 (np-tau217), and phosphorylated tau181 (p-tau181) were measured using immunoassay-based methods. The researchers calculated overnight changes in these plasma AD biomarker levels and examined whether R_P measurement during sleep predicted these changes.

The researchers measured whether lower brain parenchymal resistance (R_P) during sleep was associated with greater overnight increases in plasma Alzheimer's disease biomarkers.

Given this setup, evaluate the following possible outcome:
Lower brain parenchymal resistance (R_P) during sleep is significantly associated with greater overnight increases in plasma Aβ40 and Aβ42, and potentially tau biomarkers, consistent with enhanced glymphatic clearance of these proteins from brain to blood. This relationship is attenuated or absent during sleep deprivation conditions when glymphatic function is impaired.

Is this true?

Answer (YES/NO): YES